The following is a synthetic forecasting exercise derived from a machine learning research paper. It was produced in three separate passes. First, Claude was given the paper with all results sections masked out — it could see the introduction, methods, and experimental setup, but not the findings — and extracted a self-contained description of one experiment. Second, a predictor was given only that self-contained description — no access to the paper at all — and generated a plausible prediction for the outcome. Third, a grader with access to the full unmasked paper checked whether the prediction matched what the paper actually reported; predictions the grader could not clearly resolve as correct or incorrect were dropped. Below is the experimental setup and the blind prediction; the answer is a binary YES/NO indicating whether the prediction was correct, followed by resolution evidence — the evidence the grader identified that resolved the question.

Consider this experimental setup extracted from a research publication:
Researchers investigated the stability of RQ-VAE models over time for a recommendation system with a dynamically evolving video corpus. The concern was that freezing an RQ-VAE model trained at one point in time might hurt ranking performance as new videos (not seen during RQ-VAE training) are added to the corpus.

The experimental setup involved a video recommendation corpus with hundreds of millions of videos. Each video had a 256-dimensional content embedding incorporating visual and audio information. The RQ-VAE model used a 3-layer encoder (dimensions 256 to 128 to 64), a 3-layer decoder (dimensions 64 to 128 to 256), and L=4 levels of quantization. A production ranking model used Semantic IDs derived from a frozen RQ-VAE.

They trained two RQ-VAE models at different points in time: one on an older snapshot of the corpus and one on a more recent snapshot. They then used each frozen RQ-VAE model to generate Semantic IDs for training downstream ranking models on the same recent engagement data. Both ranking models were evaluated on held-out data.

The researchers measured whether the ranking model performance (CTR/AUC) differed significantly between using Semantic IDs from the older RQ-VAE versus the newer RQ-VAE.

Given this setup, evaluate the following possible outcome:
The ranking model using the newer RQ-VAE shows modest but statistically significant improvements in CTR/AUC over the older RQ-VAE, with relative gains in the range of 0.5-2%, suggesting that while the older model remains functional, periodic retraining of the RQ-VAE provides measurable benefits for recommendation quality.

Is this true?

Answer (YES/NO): NO